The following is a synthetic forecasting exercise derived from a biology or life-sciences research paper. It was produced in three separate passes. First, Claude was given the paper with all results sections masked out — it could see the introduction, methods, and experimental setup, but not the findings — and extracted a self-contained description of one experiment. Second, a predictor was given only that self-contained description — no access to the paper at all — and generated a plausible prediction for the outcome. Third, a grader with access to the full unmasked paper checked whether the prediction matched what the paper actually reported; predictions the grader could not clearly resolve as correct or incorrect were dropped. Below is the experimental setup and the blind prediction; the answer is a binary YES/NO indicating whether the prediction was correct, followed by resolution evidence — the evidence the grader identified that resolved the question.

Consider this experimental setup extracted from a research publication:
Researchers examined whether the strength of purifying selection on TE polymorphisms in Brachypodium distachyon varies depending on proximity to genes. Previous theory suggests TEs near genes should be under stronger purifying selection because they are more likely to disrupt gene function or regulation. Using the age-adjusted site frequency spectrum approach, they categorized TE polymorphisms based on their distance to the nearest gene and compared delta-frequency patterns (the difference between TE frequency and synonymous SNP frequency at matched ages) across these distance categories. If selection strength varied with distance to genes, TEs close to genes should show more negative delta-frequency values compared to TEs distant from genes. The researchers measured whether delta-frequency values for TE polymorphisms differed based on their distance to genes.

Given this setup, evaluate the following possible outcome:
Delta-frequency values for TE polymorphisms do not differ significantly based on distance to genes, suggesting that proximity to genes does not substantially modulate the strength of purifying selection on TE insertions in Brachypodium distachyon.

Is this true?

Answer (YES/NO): YES